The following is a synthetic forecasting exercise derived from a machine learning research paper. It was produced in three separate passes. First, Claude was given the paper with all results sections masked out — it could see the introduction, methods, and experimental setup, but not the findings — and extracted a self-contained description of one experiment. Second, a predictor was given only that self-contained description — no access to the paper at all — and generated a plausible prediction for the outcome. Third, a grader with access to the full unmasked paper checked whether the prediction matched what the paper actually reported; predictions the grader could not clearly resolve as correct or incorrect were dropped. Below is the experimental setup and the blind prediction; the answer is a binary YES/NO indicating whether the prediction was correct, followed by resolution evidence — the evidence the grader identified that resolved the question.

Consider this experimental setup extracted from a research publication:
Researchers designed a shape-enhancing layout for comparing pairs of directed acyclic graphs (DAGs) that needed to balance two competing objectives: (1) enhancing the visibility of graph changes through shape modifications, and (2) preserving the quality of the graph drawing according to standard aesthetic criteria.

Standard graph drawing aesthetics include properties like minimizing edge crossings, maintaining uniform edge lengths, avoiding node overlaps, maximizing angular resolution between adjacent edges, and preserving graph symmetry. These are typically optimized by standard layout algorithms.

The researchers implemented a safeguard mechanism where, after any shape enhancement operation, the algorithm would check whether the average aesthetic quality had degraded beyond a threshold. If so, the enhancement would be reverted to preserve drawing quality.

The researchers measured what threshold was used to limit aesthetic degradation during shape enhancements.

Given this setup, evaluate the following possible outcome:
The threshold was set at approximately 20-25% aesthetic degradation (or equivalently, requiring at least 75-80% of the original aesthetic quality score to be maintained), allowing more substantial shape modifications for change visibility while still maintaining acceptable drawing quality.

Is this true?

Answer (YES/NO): NO